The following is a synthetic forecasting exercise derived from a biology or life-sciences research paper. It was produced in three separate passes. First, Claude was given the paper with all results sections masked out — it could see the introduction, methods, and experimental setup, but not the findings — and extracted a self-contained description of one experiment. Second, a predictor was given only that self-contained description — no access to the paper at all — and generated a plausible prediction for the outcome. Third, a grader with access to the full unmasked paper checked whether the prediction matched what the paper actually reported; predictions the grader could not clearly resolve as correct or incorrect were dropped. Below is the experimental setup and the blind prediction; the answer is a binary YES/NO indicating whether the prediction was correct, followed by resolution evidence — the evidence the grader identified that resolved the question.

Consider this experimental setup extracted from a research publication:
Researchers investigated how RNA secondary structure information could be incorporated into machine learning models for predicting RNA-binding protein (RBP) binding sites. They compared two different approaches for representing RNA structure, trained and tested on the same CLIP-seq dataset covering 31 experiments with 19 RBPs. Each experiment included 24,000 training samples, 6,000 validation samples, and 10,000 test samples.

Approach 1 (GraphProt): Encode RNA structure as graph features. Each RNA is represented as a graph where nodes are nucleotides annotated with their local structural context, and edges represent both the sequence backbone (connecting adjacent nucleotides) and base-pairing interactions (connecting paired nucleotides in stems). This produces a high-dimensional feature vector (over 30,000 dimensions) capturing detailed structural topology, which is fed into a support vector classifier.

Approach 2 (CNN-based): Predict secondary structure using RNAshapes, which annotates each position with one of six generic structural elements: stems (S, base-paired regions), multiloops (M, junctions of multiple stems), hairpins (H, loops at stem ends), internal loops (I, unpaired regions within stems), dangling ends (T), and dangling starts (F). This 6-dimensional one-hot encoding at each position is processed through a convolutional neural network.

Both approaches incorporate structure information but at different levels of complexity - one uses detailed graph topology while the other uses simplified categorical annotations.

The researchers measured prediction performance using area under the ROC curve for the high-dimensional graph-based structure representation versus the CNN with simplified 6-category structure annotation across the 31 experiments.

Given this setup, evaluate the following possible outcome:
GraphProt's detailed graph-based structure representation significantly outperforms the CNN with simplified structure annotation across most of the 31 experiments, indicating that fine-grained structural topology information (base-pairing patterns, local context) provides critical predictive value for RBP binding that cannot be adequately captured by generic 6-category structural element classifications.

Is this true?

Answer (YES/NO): NO